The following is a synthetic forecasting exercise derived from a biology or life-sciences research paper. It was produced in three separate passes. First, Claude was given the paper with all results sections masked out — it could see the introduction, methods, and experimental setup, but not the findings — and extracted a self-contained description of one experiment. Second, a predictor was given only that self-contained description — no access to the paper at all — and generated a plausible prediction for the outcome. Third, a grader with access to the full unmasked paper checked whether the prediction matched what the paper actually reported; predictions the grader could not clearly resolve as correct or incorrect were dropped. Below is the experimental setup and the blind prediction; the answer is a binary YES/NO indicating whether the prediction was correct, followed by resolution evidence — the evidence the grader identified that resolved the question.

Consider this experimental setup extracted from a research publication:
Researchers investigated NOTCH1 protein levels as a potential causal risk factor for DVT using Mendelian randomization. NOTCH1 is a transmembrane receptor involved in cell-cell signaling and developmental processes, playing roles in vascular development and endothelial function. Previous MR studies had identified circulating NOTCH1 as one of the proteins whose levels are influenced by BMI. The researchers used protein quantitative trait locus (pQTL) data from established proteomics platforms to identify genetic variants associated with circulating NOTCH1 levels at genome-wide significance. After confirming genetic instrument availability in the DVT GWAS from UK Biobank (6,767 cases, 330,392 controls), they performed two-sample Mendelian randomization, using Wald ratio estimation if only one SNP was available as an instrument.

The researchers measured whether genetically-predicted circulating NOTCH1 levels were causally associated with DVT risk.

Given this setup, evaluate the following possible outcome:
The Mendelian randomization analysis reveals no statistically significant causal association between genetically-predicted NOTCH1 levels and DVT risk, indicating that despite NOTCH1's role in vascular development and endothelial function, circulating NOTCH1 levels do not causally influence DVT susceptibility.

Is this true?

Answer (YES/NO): NO